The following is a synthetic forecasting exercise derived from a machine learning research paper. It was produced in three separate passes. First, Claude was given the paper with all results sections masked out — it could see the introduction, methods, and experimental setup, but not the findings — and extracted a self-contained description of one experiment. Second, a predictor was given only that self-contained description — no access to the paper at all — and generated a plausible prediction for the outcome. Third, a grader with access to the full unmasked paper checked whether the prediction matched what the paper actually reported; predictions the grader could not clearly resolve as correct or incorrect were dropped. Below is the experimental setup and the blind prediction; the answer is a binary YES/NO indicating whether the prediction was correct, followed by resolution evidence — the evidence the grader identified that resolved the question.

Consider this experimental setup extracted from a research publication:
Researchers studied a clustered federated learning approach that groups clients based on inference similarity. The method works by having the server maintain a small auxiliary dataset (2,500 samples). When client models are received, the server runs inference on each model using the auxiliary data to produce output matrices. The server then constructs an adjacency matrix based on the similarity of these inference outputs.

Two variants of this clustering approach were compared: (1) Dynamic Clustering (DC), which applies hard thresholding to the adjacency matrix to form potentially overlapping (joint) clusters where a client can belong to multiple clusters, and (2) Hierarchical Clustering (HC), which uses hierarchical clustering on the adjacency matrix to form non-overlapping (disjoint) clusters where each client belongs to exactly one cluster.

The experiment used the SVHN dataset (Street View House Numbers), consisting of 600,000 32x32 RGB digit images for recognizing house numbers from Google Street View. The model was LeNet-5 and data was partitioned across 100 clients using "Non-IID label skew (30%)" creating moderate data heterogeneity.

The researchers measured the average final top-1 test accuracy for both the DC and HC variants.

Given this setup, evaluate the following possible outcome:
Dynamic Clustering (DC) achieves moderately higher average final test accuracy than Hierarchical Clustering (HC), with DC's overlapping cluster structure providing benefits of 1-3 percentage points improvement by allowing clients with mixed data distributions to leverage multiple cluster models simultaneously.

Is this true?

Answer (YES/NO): NO